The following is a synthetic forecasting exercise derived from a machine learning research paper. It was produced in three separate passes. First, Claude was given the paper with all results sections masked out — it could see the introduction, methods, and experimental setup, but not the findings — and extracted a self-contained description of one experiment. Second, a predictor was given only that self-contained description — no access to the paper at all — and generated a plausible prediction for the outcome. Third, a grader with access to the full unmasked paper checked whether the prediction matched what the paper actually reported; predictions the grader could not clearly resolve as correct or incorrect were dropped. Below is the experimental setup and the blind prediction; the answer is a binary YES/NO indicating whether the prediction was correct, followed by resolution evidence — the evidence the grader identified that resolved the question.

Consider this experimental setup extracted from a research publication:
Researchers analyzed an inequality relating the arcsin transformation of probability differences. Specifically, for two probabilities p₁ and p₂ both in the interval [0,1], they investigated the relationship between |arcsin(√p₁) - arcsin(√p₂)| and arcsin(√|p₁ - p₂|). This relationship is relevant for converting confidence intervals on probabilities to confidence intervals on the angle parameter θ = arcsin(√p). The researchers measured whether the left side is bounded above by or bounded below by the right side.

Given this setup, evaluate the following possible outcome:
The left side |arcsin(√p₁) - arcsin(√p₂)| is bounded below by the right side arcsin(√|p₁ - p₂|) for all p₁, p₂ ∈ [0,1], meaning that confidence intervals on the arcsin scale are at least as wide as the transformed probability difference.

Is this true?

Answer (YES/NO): NO